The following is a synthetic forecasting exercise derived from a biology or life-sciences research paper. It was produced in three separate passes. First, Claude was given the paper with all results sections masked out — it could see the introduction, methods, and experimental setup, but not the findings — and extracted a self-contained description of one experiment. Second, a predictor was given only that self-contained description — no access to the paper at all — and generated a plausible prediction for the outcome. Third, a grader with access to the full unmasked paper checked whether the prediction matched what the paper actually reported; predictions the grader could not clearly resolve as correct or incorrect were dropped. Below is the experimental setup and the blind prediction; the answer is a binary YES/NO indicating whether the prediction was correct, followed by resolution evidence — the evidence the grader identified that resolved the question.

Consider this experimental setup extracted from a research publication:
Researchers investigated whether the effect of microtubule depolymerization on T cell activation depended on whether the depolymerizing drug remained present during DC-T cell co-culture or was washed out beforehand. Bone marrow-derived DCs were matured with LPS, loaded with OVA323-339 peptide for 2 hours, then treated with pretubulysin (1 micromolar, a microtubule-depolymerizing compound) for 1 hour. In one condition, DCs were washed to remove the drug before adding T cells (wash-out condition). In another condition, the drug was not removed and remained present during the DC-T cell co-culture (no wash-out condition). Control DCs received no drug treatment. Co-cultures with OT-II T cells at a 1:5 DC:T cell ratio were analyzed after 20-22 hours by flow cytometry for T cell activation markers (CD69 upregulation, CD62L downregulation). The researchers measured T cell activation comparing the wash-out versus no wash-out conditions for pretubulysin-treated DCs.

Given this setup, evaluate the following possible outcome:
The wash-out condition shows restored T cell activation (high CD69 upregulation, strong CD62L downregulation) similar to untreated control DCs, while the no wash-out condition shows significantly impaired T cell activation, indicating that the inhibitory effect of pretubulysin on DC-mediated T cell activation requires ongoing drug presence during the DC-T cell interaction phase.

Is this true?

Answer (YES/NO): NO